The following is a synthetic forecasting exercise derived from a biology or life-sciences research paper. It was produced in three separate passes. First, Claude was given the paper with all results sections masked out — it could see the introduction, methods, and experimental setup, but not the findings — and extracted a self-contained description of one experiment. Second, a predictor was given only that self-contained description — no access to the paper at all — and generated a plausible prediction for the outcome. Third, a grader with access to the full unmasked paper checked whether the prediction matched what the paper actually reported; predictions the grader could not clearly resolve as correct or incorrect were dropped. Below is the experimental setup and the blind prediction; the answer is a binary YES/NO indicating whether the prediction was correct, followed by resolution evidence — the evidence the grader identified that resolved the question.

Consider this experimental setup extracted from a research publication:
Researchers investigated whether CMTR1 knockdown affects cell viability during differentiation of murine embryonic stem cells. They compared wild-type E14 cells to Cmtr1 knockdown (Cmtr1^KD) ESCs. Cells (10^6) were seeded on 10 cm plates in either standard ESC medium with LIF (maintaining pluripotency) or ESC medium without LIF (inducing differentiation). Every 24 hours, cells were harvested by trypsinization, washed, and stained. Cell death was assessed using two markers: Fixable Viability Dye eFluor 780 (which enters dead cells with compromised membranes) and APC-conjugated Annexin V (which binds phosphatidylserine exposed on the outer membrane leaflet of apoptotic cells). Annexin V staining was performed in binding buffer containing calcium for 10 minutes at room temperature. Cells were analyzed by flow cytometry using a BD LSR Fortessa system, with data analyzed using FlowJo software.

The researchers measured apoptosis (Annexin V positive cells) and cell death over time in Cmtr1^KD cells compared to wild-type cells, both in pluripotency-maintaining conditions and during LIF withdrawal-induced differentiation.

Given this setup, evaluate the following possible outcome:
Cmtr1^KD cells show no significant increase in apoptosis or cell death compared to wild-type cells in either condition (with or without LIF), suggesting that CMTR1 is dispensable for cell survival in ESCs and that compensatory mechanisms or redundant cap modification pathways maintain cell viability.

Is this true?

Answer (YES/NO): NO